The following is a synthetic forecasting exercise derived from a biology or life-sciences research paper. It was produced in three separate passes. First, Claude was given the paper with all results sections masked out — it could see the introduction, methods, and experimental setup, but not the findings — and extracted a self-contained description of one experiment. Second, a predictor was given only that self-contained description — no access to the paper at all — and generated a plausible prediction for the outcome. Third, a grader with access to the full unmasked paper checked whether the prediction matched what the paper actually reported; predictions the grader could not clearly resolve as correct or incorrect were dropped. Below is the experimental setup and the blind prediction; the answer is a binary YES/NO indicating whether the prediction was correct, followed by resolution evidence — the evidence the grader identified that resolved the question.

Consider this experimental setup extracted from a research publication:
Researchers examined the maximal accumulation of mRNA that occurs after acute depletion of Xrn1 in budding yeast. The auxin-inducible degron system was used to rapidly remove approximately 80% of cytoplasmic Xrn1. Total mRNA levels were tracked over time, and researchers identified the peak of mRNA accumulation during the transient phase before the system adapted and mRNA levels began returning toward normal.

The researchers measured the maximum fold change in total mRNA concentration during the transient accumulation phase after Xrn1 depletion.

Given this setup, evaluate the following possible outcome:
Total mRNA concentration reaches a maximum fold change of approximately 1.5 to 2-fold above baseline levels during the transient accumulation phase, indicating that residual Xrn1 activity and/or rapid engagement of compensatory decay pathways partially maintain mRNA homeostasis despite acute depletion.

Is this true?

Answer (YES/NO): NO